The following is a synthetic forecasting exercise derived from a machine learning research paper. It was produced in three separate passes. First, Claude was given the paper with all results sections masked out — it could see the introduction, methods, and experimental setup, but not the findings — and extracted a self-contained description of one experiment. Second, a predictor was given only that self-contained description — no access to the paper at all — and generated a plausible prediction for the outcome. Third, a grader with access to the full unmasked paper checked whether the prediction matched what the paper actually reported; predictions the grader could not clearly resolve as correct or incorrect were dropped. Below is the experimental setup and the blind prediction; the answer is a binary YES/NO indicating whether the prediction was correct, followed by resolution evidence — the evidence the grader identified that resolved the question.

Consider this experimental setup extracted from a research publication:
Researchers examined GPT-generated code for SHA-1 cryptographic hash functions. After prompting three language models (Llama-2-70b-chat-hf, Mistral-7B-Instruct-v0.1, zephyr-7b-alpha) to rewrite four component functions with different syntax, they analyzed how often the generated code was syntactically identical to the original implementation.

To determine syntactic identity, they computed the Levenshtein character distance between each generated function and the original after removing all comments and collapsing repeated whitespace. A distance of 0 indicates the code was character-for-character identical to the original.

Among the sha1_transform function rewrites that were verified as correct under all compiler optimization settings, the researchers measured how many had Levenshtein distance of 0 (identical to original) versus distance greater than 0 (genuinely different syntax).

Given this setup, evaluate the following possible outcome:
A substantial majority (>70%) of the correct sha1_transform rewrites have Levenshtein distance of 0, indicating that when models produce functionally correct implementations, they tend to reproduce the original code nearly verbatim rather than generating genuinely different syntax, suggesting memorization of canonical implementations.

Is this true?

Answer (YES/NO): NO